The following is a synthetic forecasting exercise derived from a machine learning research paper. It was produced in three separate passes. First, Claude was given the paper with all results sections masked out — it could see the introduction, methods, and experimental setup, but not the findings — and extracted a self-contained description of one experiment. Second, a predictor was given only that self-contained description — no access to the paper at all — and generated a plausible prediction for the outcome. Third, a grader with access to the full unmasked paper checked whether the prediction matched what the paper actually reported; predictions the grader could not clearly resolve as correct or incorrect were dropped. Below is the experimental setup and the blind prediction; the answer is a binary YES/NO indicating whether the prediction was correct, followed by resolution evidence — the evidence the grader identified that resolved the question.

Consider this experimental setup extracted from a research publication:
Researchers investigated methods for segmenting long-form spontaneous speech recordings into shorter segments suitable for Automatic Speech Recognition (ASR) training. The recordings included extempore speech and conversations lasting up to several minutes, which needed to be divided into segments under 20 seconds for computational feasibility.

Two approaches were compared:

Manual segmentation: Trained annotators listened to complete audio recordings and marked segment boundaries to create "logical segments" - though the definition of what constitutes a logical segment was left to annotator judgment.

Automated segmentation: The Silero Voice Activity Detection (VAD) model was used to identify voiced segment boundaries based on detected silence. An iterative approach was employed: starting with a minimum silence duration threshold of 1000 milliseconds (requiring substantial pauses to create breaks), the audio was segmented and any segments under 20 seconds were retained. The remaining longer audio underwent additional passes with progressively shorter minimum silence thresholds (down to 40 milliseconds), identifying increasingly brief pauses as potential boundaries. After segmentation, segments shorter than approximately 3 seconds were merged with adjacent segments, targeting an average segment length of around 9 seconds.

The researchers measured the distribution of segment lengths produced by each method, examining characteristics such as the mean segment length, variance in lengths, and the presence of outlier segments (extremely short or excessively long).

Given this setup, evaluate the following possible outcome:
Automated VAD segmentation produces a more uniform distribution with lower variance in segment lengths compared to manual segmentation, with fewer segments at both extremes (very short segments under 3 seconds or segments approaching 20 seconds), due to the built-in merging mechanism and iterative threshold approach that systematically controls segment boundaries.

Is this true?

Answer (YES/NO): YES